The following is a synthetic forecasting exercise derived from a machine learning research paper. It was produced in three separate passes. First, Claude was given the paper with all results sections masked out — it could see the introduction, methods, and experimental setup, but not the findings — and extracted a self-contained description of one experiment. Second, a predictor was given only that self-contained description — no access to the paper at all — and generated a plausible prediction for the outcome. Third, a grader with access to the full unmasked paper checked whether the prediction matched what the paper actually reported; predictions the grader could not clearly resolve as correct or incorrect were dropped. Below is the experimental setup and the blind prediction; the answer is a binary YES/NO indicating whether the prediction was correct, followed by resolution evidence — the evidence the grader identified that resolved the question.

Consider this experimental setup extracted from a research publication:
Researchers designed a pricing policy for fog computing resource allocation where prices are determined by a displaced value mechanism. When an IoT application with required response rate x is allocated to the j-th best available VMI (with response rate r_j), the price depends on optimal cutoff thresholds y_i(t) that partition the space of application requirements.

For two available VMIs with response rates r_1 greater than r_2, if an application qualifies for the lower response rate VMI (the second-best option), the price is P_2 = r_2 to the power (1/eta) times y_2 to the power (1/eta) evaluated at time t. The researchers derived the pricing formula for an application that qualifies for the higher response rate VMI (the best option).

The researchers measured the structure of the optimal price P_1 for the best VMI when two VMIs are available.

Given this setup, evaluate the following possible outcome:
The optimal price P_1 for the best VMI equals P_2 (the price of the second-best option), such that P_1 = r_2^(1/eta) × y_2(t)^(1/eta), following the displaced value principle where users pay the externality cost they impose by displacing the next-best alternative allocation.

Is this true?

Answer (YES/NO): NO